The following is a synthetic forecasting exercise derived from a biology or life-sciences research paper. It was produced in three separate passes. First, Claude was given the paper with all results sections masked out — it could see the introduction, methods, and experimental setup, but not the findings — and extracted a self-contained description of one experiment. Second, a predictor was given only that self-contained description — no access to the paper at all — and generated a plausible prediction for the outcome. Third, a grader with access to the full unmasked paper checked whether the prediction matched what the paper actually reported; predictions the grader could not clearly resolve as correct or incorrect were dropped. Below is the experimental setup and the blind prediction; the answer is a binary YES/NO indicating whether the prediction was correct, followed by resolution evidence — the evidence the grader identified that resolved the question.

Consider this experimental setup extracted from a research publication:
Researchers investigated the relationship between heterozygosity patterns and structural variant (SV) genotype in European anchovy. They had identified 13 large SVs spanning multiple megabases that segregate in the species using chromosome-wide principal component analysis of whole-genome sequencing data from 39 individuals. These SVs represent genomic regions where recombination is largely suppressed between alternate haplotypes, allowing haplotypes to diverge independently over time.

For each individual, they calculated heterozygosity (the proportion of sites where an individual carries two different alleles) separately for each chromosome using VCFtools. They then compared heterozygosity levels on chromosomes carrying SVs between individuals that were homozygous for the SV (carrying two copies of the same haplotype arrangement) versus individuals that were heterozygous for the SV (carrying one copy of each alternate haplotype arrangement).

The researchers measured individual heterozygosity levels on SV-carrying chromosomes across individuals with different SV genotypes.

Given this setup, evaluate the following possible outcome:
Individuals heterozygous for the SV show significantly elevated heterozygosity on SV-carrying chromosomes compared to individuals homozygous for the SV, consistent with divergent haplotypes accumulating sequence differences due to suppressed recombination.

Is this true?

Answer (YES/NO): YES